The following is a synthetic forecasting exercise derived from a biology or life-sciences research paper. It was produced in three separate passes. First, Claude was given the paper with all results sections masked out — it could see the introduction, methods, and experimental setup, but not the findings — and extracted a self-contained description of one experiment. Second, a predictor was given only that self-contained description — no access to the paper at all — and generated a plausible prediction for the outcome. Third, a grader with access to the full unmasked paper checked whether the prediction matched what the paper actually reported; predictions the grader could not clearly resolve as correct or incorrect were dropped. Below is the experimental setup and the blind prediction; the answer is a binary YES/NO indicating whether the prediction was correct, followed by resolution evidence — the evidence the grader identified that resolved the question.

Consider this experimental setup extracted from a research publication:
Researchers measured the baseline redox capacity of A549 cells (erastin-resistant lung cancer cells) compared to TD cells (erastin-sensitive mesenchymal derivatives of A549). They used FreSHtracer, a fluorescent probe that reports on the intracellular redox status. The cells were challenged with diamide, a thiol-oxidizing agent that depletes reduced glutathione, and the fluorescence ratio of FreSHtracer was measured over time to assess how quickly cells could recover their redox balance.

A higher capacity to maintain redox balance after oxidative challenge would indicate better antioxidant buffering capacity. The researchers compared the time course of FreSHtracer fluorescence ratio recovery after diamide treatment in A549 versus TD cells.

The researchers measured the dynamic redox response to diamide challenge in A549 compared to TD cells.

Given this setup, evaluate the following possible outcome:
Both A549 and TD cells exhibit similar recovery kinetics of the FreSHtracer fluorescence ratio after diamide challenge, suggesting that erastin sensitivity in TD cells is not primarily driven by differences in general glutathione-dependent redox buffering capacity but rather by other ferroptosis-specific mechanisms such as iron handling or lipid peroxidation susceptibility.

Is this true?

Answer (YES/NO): NO